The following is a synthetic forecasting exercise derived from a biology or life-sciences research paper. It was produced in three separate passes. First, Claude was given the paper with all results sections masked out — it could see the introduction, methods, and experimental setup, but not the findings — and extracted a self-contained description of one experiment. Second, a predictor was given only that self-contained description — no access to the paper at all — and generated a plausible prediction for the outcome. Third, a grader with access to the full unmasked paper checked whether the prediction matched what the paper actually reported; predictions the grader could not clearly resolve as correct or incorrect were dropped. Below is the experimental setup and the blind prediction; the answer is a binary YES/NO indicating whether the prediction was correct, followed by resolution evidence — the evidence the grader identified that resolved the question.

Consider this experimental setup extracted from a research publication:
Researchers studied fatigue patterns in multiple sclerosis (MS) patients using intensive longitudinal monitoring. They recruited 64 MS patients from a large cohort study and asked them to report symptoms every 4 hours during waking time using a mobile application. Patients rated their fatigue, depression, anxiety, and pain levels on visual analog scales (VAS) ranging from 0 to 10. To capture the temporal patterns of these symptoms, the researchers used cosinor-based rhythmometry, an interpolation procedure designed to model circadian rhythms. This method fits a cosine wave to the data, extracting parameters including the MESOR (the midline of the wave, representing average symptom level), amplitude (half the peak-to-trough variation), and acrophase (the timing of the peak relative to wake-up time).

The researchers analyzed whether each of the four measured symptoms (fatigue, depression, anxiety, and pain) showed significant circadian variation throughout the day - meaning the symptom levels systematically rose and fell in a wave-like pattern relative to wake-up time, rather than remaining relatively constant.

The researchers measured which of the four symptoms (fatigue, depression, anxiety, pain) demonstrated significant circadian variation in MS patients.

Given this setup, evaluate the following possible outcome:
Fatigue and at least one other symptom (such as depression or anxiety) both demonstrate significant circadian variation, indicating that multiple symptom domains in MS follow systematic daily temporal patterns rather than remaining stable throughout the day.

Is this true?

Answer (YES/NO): NO